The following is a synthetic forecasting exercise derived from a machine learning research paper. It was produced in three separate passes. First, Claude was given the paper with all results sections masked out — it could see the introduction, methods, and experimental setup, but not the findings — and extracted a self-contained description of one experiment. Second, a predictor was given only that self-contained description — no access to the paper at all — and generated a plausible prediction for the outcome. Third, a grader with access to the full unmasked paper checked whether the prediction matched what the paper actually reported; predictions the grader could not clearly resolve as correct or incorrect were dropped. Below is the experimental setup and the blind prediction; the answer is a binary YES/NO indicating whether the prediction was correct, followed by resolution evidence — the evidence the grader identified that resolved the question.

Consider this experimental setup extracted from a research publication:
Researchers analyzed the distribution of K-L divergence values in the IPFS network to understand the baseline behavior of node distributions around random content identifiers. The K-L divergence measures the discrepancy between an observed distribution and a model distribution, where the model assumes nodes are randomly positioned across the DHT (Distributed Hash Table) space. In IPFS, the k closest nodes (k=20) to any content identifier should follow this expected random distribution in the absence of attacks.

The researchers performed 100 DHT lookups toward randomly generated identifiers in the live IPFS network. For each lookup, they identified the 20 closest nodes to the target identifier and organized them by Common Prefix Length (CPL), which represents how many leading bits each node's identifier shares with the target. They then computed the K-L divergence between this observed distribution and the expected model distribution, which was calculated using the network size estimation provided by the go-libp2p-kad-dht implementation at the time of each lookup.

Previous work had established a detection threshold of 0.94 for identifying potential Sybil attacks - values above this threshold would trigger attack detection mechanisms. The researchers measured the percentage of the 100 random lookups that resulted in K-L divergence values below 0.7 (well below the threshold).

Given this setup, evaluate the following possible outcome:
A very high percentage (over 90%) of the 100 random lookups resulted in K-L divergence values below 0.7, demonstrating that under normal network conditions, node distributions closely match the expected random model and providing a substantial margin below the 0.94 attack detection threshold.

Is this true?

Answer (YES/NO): NO